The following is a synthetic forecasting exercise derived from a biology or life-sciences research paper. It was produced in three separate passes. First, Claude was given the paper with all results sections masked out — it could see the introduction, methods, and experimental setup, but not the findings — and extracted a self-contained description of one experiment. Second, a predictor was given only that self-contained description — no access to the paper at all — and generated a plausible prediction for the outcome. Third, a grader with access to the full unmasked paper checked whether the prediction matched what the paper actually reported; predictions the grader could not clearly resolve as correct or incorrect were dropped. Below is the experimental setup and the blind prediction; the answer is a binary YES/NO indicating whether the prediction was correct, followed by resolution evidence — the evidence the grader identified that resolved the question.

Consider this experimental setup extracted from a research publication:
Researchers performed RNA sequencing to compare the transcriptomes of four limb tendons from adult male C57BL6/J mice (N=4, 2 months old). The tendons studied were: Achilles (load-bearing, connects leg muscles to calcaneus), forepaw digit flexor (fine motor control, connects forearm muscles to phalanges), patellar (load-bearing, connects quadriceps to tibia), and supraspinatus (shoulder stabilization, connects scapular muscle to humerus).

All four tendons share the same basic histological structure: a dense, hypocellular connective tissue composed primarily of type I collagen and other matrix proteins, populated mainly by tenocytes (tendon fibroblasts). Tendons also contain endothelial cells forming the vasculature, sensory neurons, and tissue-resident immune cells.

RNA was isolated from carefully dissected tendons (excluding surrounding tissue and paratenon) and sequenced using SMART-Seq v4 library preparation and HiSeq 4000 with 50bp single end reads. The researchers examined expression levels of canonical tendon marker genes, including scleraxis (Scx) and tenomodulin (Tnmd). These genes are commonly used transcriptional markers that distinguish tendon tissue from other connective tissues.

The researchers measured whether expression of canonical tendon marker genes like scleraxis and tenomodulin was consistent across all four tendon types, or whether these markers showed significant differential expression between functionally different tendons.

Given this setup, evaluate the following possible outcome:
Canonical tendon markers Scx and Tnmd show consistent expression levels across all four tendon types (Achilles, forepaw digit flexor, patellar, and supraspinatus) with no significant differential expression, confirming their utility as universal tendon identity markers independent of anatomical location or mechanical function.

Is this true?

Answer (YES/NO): NO